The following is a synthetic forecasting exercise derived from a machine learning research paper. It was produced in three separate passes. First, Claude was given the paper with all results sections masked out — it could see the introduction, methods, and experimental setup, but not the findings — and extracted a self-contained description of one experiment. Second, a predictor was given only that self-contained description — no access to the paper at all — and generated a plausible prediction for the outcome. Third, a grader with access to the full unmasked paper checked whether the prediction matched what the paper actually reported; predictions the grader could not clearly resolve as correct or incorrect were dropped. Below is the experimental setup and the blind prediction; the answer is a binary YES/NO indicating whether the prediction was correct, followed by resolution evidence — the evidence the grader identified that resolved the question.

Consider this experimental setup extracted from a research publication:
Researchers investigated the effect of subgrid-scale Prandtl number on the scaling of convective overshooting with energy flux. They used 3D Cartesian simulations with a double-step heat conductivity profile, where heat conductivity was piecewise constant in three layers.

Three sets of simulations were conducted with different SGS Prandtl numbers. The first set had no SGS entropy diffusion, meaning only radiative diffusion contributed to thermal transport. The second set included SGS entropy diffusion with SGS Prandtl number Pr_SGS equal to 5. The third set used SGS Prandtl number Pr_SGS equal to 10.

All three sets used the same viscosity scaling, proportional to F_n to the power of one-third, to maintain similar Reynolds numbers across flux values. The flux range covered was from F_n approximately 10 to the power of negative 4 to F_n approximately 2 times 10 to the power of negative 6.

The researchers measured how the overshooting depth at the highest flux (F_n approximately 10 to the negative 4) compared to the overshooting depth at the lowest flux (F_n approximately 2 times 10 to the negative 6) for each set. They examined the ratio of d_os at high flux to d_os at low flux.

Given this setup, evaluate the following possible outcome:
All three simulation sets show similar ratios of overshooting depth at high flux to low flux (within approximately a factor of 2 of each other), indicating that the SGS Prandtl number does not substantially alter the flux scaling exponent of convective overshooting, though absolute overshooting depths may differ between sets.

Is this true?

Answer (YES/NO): NO